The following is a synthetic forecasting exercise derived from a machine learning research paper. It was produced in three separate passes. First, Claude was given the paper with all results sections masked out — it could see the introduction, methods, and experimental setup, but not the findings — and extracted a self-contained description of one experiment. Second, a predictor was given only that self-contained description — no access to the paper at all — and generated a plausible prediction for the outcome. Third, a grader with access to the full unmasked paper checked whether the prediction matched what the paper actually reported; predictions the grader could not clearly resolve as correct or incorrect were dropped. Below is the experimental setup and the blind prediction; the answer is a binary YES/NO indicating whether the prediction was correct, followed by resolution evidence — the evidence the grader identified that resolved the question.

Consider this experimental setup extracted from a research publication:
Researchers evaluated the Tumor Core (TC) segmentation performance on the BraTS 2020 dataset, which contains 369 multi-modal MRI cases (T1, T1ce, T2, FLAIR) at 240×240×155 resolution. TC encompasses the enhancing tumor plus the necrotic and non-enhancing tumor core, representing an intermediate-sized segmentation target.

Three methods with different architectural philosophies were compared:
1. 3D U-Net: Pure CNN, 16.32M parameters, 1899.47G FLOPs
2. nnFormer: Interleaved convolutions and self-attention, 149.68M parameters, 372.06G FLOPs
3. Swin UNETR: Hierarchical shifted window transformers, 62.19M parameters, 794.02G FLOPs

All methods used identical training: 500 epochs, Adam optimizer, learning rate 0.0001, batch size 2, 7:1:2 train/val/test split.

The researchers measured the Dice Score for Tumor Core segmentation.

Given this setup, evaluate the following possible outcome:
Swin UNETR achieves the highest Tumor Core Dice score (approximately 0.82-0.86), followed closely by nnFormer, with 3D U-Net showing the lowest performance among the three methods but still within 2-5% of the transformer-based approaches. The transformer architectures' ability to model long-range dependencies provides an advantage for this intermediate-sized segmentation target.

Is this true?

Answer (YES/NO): NO